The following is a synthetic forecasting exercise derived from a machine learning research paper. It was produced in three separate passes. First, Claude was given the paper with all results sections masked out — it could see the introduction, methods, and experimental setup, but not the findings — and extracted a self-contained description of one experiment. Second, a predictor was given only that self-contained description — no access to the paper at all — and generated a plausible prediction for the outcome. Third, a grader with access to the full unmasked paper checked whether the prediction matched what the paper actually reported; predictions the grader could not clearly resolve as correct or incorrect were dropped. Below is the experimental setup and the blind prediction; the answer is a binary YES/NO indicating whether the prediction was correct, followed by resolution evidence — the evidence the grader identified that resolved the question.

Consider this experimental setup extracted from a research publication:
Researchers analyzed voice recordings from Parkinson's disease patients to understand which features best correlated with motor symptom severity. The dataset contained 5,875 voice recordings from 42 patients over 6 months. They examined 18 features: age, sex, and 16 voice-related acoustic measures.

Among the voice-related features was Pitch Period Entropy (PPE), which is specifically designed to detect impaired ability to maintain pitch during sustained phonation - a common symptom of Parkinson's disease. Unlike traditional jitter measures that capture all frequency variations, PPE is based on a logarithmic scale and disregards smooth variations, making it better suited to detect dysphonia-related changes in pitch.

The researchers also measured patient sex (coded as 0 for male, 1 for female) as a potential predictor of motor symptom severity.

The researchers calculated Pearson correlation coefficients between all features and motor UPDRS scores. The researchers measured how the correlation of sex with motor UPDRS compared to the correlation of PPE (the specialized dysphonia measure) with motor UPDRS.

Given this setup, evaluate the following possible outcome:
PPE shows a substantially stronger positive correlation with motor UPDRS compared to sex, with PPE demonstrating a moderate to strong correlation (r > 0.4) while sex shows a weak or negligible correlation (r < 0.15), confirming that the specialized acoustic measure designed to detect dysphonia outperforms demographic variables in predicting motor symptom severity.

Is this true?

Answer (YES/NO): NO